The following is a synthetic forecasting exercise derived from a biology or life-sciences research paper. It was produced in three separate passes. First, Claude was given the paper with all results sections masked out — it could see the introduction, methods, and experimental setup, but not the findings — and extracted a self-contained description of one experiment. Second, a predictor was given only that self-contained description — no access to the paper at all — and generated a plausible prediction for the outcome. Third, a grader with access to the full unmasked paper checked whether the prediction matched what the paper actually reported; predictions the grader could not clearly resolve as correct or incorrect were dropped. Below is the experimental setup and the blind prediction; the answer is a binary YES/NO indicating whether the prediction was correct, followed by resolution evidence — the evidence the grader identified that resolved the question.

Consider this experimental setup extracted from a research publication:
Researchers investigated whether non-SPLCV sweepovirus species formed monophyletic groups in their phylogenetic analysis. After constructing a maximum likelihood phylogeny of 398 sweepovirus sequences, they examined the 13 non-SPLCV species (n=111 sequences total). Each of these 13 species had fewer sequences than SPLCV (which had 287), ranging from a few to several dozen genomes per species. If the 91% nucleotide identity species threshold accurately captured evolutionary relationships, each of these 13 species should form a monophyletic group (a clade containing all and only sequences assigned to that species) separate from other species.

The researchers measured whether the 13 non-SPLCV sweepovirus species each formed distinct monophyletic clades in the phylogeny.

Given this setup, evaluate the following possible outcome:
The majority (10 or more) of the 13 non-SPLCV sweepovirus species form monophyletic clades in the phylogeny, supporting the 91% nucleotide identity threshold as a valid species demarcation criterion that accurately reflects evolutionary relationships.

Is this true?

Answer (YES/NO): NO